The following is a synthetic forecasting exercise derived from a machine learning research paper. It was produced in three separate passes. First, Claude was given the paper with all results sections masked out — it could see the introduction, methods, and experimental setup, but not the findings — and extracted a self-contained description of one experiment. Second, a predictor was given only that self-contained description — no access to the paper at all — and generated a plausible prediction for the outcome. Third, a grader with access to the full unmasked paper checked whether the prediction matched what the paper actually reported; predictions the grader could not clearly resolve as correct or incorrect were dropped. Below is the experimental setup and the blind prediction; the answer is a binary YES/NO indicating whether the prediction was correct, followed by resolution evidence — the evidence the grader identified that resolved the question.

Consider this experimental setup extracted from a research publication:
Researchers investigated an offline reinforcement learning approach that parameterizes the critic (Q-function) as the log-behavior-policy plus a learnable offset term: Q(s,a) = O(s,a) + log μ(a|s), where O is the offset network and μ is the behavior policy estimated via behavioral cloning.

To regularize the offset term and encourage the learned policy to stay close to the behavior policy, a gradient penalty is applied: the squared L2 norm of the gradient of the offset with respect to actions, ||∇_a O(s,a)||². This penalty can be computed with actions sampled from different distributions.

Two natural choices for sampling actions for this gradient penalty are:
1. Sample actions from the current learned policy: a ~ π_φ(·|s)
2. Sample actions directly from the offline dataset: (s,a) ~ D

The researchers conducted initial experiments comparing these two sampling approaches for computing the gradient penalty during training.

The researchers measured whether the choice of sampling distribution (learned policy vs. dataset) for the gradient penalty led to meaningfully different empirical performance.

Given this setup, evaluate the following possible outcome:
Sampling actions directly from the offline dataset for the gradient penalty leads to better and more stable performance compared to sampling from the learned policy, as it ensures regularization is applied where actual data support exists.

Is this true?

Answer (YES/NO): NO